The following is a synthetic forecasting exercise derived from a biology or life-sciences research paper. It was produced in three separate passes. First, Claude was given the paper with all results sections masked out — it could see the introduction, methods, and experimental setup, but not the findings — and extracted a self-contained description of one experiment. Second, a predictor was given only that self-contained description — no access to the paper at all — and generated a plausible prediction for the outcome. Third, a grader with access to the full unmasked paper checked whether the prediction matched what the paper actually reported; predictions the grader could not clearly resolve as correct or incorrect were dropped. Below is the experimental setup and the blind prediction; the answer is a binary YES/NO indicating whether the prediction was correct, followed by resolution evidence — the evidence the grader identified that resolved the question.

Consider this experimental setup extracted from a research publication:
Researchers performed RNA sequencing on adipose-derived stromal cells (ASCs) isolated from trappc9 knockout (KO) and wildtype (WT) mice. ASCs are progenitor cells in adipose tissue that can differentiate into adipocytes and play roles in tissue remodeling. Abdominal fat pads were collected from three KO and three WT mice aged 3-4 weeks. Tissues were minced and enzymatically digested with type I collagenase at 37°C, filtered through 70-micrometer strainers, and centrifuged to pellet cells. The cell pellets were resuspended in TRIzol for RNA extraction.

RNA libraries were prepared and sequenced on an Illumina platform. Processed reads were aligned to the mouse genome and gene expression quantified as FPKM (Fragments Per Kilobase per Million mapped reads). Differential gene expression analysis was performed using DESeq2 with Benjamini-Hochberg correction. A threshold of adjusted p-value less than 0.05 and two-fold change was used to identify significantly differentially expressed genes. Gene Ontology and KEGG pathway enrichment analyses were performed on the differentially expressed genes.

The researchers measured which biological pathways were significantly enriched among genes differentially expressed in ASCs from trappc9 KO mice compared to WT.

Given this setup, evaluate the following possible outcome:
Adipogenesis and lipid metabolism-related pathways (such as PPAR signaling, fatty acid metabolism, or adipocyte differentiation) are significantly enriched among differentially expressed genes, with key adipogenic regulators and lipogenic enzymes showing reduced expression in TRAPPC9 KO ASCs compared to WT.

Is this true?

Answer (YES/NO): NO